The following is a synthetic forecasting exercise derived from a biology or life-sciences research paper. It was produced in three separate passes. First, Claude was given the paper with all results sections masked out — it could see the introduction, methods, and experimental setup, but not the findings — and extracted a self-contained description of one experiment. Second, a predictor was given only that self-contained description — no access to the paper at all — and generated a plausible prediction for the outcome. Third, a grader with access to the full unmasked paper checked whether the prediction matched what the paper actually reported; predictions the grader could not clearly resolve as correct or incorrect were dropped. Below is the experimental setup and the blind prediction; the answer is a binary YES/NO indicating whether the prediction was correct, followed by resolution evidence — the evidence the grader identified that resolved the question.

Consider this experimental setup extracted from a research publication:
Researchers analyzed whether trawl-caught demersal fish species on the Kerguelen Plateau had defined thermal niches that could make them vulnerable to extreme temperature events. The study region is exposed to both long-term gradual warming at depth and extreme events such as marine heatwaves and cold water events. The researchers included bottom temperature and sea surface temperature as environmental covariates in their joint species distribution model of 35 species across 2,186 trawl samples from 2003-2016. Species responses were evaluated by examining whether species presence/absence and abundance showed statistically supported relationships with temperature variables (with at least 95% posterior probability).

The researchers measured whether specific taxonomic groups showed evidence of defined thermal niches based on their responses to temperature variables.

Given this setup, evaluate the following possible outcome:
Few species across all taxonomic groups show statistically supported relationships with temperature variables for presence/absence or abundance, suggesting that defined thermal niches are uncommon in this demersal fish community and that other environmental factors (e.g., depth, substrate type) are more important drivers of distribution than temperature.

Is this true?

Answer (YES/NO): NO